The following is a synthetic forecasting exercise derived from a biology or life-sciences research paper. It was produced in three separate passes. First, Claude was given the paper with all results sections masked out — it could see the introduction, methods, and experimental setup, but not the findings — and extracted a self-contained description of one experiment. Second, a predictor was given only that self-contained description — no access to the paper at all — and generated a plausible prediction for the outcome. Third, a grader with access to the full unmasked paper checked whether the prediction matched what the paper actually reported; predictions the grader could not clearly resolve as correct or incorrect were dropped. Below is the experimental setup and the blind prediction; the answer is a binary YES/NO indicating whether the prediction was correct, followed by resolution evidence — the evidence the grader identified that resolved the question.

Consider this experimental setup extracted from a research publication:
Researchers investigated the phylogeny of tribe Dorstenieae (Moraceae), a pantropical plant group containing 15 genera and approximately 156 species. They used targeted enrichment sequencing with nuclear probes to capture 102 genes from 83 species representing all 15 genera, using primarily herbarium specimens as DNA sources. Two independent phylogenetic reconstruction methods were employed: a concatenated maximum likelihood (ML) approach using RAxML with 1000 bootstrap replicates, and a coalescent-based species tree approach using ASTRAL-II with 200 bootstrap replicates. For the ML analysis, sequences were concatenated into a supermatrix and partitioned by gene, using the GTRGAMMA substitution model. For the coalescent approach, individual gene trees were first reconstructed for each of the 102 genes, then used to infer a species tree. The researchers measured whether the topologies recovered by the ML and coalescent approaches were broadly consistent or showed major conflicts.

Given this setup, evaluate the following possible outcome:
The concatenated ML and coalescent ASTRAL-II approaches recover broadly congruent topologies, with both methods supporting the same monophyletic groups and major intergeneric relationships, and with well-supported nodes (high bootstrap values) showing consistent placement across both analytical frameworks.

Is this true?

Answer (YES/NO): YES